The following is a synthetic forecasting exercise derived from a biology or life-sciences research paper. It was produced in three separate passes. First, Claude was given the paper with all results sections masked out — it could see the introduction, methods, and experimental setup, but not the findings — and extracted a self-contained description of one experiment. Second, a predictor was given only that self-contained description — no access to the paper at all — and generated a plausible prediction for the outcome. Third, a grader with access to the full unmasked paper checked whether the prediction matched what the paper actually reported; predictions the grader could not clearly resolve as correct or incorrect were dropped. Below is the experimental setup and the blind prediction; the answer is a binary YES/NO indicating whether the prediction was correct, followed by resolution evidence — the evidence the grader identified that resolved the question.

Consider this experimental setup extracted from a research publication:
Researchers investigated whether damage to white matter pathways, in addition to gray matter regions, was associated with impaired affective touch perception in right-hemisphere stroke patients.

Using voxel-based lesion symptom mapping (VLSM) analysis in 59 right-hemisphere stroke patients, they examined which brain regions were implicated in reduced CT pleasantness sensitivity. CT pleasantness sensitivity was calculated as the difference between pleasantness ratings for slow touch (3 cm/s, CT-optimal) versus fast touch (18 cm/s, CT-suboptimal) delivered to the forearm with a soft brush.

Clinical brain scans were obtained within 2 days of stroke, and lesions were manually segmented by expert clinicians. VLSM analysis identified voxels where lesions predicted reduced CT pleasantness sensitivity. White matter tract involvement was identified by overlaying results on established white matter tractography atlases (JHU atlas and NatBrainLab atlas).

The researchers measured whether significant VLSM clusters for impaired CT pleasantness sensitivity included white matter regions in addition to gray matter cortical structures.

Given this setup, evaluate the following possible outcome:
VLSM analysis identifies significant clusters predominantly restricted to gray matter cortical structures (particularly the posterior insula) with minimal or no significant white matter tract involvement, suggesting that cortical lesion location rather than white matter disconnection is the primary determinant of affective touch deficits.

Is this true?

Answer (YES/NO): NO